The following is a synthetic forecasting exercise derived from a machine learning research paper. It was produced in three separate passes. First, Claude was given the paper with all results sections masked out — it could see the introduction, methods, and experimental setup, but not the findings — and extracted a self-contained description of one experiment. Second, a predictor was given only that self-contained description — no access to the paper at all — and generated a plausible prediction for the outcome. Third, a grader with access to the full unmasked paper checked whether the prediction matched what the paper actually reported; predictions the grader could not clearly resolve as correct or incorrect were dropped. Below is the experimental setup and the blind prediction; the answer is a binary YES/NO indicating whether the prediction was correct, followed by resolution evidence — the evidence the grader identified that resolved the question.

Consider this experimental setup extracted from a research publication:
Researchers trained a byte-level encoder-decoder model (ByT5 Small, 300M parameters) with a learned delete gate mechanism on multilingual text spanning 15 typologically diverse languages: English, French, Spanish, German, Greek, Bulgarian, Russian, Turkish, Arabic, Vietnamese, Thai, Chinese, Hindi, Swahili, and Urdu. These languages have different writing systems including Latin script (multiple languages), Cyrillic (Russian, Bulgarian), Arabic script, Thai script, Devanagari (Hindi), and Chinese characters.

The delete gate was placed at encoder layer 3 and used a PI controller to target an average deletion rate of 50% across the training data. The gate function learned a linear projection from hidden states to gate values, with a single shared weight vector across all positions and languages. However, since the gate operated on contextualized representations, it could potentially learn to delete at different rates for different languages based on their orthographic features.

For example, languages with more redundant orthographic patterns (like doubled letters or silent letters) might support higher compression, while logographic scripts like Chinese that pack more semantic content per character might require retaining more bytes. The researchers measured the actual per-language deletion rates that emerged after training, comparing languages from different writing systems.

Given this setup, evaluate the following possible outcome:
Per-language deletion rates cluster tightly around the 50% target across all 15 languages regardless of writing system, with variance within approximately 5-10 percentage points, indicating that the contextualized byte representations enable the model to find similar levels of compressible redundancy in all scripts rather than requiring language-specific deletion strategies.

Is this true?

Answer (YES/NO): NO